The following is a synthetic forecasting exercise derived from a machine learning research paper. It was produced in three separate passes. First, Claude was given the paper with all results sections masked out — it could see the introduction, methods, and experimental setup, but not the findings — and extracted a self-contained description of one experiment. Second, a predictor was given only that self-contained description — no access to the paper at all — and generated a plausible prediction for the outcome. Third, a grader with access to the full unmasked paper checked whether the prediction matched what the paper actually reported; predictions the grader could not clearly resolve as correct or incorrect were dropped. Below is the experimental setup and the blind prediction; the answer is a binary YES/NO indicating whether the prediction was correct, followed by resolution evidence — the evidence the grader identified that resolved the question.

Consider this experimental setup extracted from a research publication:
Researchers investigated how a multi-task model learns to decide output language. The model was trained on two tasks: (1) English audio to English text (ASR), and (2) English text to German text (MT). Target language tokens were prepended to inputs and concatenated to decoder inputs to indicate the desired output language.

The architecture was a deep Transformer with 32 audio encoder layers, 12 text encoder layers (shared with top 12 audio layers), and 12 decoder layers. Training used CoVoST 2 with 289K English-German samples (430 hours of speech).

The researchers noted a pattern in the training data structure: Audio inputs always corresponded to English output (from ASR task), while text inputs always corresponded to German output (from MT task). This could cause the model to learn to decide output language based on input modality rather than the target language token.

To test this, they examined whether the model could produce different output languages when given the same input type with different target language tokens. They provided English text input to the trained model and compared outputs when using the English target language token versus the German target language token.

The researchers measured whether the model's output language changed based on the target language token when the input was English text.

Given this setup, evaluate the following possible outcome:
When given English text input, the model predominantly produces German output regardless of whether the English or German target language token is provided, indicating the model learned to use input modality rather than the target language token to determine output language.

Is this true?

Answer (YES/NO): YES